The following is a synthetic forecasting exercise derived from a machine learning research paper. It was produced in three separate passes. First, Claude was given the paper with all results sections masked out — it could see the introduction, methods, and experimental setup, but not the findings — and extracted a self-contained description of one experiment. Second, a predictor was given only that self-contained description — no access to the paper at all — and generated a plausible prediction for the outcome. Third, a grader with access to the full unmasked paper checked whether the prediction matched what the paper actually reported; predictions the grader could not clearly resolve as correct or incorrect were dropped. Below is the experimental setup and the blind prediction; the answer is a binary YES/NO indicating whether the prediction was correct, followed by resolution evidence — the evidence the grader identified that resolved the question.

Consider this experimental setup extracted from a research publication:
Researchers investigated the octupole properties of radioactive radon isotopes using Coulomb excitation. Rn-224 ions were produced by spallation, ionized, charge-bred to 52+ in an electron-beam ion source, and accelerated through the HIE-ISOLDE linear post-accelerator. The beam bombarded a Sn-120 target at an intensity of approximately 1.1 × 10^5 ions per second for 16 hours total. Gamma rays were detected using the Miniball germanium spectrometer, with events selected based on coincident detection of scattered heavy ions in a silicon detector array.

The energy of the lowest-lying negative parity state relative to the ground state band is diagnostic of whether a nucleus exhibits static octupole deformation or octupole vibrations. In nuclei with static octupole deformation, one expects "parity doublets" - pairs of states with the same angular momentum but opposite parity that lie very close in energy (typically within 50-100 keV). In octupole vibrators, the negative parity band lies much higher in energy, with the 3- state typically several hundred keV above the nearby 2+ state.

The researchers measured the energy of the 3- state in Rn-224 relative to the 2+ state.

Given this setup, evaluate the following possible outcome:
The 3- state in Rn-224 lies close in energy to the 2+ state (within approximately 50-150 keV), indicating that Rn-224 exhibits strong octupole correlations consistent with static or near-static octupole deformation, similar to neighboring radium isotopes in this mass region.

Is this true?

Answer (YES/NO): NO